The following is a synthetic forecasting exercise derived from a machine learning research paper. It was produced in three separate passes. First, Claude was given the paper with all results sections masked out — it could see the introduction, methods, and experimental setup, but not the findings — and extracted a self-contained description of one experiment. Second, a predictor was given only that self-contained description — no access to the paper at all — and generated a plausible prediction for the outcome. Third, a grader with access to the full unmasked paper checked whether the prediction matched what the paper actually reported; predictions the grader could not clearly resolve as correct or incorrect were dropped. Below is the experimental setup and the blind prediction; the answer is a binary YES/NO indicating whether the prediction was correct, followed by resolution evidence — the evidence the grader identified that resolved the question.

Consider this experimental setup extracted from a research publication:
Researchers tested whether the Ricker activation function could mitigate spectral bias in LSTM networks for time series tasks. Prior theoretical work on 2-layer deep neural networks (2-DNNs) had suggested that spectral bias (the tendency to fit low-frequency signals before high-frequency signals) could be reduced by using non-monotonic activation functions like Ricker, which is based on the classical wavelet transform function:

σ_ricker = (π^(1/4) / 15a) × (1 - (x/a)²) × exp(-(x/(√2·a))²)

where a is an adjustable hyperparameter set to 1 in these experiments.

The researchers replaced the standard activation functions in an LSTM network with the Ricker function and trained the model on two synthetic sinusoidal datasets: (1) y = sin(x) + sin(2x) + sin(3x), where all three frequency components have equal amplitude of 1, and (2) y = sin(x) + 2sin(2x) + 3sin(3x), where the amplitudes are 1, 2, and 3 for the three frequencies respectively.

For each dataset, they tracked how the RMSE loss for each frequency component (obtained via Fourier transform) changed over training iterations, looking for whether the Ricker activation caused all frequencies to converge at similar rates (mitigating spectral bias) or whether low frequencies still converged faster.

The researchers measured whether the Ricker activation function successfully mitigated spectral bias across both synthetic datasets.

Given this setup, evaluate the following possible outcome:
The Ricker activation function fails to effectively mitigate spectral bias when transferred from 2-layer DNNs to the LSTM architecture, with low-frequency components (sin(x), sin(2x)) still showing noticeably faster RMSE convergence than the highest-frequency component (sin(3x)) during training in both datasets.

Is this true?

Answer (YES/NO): NO